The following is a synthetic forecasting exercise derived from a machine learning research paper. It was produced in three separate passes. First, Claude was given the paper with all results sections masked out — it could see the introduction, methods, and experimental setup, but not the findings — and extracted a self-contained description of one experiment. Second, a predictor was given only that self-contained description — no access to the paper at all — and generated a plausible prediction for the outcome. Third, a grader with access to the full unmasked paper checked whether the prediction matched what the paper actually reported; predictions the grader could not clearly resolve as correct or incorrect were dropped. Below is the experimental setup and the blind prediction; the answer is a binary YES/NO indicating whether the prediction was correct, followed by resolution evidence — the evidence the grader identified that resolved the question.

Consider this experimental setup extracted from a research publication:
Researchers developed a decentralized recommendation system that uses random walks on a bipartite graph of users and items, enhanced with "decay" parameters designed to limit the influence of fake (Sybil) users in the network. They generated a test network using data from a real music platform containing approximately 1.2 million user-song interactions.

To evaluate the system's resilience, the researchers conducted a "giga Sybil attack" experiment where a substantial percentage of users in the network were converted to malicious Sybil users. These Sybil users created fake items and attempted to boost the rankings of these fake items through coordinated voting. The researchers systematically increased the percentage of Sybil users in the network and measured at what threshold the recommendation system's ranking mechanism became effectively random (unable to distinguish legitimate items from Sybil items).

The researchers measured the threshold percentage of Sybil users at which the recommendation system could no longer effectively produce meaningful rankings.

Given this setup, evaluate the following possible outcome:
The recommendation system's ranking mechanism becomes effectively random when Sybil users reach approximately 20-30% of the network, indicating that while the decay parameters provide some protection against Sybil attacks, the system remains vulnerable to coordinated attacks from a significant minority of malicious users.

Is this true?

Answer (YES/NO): NO